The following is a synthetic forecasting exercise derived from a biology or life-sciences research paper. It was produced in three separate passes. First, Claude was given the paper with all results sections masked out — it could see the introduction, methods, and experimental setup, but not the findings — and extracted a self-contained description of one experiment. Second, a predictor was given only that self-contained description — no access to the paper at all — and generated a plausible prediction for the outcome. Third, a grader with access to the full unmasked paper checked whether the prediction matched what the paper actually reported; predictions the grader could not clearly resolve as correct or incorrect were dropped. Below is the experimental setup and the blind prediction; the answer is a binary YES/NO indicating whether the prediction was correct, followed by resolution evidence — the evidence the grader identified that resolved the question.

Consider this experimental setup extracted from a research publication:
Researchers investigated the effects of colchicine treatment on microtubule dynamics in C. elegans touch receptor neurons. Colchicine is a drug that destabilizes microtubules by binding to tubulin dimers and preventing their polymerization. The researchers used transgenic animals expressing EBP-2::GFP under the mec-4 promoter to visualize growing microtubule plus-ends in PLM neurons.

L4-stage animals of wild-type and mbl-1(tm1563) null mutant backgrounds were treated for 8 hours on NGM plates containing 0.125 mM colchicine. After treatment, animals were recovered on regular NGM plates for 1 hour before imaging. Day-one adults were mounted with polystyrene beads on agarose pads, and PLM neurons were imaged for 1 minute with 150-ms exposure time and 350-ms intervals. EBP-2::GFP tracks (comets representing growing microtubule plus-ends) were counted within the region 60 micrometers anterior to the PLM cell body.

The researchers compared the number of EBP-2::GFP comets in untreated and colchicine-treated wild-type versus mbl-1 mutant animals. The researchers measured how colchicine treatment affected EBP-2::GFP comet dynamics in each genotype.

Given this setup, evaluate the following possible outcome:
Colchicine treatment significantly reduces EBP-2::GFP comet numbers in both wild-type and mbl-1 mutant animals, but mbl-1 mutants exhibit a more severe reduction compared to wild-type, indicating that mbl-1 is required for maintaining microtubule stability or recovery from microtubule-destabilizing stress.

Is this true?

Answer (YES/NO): NO